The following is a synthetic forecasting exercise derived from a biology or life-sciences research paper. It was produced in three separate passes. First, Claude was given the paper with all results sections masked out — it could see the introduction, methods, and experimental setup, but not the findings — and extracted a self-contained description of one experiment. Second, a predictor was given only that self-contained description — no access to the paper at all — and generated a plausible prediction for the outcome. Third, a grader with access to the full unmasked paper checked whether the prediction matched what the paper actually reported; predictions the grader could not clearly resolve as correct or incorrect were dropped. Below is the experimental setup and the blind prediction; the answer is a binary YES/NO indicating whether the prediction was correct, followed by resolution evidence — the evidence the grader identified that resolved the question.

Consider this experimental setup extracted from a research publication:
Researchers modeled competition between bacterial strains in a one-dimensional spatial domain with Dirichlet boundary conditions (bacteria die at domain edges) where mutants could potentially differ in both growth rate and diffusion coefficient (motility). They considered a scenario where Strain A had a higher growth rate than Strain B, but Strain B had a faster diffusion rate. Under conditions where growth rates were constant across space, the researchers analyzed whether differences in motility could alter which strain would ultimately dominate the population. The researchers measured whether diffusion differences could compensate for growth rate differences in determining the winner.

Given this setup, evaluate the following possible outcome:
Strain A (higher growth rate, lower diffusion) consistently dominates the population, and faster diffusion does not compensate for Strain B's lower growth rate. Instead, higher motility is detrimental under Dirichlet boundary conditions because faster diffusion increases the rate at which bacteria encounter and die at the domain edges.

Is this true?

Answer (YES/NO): YES